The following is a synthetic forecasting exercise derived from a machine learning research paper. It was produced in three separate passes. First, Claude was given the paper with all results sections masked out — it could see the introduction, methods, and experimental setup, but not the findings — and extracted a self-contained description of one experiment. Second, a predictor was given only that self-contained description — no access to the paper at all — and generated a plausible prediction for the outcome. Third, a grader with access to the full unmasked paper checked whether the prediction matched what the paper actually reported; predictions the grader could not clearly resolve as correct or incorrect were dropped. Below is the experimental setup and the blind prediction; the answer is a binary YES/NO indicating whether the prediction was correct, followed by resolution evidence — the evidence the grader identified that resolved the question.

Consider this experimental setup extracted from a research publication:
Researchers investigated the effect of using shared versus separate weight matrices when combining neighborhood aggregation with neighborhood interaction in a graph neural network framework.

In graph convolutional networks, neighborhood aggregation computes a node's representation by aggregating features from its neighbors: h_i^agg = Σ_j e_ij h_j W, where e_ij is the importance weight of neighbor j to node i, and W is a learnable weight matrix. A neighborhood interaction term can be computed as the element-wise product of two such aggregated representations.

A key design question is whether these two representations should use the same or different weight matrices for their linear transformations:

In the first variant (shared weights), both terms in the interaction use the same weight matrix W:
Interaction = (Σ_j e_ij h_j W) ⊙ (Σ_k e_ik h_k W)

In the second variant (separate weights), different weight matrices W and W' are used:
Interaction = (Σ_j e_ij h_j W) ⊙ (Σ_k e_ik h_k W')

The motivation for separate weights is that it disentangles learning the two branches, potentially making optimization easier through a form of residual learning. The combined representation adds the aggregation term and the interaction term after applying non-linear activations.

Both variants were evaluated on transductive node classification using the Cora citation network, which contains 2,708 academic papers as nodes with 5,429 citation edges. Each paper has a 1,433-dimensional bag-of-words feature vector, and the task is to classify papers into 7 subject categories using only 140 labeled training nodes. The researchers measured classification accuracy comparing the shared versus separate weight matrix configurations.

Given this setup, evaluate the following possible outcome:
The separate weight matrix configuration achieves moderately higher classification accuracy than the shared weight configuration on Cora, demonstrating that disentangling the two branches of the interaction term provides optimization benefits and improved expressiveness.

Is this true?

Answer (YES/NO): YES